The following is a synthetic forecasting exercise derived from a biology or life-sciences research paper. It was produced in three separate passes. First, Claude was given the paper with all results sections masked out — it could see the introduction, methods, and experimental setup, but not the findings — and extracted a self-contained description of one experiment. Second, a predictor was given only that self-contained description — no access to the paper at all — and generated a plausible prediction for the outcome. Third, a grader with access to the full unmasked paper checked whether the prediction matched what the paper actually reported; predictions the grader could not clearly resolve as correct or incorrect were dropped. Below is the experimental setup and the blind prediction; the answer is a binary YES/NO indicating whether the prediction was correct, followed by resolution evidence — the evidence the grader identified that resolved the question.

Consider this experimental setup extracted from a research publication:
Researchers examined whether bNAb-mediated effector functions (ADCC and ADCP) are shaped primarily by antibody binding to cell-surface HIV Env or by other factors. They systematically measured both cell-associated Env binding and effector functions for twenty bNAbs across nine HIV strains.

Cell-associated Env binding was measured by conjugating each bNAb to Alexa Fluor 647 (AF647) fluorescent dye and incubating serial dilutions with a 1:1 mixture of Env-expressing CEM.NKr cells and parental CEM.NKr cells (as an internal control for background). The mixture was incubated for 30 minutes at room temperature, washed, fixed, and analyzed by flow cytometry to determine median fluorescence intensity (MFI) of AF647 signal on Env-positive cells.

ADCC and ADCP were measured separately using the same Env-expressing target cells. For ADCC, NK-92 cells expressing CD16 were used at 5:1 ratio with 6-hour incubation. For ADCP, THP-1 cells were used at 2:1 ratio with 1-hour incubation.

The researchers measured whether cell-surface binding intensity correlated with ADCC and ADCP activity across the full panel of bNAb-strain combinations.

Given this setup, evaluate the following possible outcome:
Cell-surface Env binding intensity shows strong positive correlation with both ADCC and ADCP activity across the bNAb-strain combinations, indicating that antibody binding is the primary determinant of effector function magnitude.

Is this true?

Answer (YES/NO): NO